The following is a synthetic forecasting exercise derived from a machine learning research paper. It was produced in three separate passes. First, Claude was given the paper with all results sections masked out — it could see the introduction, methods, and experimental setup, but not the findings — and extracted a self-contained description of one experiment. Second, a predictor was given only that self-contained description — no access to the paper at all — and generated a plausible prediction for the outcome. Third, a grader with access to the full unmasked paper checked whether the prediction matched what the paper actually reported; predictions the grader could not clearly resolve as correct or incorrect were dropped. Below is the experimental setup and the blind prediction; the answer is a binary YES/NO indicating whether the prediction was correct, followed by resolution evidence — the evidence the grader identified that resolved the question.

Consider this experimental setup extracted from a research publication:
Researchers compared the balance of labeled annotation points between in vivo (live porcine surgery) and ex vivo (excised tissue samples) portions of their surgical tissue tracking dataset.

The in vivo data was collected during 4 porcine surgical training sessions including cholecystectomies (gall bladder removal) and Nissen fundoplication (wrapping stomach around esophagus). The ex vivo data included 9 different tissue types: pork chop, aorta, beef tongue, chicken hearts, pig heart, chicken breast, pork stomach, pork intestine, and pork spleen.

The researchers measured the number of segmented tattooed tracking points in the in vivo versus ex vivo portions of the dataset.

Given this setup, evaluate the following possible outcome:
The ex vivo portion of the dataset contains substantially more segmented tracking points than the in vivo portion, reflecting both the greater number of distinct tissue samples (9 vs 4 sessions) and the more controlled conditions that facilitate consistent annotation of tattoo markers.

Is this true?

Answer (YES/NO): YES